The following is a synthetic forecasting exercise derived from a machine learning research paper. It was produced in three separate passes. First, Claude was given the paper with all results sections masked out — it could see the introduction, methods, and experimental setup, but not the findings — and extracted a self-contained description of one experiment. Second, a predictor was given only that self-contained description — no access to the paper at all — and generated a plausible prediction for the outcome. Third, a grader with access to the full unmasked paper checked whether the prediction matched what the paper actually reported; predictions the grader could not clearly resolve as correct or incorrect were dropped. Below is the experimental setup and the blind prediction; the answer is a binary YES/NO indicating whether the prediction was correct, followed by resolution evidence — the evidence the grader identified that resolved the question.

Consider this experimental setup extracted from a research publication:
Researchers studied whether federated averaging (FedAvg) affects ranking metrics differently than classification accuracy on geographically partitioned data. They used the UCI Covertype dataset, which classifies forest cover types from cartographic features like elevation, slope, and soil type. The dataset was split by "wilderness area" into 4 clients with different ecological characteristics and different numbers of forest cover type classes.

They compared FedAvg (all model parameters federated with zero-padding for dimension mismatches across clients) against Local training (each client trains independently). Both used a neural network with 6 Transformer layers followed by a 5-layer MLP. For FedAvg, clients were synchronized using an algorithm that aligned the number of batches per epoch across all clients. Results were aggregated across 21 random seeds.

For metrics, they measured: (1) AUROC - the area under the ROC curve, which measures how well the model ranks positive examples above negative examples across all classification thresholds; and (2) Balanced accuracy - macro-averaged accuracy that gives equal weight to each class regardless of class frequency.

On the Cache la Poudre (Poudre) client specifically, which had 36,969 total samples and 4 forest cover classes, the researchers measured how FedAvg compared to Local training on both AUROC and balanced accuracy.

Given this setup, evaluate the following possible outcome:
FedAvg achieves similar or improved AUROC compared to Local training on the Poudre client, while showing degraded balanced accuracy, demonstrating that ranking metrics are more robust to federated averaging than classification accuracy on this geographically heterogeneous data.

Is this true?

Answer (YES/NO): NO